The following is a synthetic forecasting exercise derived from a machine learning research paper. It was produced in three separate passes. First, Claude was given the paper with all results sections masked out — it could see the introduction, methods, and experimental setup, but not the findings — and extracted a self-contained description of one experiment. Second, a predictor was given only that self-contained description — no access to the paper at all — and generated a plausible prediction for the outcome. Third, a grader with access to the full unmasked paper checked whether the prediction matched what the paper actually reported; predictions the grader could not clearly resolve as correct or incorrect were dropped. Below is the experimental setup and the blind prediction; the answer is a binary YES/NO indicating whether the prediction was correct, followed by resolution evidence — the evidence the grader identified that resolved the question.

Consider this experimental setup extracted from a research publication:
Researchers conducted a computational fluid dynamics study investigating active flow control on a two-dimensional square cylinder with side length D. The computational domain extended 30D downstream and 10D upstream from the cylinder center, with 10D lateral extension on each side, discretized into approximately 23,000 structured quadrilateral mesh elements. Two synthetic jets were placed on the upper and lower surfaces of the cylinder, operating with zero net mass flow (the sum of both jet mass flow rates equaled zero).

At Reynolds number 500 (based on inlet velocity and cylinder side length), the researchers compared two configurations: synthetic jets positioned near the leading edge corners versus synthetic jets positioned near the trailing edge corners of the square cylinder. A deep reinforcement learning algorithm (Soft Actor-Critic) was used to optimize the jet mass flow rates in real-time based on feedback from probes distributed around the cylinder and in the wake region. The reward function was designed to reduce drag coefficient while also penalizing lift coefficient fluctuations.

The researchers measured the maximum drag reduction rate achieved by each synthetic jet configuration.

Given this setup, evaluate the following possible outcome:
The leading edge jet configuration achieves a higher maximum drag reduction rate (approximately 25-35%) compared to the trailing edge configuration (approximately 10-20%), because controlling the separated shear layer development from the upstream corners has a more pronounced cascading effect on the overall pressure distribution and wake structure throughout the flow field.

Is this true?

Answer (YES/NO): NO